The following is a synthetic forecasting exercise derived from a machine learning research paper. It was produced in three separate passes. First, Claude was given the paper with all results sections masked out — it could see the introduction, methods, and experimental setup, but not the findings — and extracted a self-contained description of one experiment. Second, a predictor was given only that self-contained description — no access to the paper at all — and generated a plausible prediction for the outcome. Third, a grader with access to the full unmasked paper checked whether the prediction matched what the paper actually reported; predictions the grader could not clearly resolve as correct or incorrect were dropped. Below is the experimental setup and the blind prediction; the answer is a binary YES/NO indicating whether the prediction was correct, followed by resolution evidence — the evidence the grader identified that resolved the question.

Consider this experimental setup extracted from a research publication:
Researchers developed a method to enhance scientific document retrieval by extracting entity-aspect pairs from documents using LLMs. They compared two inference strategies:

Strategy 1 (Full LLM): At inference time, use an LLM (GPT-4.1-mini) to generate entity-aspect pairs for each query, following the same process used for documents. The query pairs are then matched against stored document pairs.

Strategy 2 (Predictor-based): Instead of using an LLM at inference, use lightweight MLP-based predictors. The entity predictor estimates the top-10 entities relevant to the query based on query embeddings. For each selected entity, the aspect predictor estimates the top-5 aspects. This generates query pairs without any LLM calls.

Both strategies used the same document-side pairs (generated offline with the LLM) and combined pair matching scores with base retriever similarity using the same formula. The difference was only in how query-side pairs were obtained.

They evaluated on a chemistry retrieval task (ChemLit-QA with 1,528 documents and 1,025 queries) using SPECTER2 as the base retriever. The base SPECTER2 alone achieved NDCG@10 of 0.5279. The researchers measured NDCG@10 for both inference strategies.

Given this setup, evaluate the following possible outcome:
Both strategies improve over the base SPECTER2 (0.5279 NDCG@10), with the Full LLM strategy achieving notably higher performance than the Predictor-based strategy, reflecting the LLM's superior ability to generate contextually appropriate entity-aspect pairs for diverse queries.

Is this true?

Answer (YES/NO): YES